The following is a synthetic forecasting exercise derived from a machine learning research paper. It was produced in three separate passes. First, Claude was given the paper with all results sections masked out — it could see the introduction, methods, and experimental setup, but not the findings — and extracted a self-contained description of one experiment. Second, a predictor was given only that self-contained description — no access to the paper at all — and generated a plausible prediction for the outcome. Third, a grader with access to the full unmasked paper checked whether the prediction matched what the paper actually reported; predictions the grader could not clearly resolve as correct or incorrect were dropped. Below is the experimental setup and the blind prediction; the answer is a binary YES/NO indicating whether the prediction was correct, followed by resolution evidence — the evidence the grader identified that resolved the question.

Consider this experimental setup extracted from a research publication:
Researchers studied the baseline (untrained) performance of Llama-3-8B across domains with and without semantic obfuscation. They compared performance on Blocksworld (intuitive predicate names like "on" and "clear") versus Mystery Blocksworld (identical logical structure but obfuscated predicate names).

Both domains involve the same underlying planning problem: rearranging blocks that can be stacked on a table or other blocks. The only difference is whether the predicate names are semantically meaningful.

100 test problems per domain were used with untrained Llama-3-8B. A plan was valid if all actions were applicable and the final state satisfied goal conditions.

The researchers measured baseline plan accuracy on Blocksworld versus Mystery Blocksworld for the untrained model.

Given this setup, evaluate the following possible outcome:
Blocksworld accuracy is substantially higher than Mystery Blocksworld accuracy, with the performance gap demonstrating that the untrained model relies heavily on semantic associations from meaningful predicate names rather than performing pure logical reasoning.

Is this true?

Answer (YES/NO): YES